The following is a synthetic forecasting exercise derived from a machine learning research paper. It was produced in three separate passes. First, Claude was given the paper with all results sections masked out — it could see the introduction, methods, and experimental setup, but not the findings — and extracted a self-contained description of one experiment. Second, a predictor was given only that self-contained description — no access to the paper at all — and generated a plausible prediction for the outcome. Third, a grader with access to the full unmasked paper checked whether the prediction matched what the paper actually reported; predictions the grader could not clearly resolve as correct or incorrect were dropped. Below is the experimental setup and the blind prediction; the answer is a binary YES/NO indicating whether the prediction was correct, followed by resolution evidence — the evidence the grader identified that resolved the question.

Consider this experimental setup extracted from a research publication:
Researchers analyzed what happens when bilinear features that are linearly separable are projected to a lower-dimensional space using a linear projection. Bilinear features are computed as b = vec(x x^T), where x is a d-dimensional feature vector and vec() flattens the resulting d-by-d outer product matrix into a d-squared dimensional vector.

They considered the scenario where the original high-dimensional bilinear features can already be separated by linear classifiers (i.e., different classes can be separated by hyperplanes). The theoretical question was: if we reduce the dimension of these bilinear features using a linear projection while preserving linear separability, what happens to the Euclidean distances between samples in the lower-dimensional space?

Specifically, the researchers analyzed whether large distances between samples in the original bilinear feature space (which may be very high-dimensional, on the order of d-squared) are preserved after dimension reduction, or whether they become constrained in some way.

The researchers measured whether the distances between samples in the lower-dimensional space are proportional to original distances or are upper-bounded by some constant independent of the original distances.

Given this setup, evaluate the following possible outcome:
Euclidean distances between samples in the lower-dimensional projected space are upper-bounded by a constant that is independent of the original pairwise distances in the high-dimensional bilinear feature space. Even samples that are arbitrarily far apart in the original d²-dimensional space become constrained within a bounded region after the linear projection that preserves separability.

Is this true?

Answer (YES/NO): YES